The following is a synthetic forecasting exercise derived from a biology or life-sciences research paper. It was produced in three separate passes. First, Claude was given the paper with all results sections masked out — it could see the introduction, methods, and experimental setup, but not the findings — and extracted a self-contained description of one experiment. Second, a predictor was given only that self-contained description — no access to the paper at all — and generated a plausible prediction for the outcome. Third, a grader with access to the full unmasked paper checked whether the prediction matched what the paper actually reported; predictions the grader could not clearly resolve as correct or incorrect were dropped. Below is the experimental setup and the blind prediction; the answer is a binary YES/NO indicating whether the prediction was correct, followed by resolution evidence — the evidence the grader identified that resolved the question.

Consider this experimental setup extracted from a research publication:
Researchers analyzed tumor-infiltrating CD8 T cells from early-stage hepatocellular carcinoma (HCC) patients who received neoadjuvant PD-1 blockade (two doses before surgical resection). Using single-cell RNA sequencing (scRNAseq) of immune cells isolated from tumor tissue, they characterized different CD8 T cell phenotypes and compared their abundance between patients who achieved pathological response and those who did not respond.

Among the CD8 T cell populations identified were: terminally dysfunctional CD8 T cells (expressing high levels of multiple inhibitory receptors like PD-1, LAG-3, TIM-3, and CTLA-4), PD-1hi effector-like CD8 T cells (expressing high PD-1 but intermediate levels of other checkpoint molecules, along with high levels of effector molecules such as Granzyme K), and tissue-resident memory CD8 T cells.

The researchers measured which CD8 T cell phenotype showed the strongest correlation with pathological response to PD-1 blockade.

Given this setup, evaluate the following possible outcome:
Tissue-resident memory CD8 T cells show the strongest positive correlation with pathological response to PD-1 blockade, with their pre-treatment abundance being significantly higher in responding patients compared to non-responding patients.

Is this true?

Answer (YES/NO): NO